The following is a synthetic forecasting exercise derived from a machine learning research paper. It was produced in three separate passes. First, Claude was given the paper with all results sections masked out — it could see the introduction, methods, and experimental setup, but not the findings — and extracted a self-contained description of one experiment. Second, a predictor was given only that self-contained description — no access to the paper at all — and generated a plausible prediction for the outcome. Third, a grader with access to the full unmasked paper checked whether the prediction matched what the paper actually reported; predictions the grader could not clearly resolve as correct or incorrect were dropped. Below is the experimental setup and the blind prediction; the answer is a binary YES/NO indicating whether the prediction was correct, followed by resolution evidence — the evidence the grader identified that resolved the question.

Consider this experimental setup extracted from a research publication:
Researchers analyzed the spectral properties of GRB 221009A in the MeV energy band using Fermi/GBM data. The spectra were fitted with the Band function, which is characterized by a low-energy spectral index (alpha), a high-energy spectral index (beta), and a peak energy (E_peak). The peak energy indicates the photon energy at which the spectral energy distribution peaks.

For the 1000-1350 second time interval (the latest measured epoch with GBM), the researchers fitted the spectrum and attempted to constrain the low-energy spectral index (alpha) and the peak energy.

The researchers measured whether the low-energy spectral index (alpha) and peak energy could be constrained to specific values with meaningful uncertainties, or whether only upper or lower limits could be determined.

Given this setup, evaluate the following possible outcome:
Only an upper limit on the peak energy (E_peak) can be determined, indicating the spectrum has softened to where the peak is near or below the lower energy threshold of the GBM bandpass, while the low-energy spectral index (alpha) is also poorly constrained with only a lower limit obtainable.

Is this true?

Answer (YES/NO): NO